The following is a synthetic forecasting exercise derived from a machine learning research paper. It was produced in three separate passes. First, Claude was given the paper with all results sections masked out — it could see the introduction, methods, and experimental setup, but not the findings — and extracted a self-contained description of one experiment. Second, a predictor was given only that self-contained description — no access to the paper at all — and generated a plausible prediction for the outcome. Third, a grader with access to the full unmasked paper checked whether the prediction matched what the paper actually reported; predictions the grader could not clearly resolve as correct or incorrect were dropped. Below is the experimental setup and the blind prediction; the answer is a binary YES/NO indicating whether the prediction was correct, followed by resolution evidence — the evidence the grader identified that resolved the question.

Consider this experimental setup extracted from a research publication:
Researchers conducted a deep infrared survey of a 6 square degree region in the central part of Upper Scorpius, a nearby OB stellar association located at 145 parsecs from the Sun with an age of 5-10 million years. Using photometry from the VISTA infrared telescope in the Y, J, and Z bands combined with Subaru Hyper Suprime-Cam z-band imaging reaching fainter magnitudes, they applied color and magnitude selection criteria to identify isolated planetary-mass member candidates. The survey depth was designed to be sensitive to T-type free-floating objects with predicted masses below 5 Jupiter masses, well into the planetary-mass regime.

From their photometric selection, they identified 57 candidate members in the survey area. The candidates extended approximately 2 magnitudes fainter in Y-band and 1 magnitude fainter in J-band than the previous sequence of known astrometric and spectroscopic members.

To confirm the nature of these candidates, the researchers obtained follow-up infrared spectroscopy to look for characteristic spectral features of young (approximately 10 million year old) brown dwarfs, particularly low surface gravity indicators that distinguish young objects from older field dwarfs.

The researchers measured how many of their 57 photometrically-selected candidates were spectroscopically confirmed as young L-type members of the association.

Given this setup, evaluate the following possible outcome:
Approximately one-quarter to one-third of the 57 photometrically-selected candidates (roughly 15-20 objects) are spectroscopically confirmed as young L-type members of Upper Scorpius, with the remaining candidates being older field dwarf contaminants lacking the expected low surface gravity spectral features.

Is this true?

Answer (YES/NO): NO